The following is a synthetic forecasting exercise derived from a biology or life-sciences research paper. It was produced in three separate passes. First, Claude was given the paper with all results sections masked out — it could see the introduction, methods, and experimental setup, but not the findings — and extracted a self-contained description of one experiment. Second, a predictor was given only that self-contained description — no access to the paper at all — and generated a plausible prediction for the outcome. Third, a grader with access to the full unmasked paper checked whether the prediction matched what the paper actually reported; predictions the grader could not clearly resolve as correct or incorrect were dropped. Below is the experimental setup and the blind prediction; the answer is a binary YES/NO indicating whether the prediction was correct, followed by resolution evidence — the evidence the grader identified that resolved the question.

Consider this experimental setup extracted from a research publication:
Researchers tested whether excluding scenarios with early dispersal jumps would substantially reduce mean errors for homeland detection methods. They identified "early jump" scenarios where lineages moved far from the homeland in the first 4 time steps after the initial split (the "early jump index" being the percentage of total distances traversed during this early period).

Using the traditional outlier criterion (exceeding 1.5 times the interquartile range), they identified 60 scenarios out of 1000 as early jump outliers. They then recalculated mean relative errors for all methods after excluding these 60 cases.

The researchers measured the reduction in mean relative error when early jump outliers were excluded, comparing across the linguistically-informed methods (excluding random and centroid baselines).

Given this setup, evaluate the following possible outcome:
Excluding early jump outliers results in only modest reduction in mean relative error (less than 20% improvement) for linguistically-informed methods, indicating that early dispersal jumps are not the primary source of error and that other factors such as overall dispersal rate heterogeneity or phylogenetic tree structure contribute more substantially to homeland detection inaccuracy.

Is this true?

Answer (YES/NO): YES